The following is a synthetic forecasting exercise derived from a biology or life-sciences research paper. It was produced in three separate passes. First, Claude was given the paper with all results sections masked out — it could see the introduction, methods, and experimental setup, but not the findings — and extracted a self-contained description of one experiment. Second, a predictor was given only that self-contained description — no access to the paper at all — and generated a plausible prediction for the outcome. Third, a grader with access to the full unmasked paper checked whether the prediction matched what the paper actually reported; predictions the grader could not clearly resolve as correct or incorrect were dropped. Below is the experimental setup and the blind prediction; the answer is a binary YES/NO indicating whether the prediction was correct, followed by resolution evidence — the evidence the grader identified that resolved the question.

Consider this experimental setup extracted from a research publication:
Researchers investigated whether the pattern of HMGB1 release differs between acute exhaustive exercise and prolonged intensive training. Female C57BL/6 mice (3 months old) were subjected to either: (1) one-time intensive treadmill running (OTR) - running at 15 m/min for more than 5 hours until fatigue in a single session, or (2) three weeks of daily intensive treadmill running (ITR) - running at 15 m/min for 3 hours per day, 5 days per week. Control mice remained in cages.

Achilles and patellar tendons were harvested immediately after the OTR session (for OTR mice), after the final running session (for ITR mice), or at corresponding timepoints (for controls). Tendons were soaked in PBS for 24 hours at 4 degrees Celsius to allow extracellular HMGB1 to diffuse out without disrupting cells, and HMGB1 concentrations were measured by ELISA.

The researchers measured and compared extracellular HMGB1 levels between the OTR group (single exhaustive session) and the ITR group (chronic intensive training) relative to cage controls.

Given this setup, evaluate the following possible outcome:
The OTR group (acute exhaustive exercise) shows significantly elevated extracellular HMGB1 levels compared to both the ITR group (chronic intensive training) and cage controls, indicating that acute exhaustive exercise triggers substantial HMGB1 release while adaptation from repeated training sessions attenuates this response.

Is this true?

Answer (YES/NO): NO